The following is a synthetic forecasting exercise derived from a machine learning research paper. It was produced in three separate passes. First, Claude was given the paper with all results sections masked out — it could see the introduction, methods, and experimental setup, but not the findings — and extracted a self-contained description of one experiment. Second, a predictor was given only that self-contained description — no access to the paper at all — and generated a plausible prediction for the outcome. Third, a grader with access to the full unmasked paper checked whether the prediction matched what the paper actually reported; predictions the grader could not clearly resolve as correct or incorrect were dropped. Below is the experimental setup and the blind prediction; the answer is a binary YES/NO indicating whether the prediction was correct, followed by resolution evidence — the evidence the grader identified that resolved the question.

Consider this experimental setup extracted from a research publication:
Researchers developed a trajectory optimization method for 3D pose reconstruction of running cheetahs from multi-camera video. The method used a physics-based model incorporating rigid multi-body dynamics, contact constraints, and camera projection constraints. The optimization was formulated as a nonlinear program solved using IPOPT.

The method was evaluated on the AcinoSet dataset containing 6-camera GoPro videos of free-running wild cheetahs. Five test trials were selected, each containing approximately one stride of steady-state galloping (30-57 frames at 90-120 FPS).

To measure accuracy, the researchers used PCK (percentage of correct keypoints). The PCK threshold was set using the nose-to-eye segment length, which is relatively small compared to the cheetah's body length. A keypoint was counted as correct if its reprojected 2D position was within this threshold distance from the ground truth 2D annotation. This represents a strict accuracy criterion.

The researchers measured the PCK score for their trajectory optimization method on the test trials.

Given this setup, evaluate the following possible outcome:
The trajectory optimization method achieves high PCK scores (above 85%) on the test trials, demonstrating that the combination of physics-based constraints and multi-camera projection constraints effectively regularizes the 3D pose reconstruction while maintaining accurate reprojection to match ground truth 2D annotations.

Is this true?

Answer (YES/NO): NO